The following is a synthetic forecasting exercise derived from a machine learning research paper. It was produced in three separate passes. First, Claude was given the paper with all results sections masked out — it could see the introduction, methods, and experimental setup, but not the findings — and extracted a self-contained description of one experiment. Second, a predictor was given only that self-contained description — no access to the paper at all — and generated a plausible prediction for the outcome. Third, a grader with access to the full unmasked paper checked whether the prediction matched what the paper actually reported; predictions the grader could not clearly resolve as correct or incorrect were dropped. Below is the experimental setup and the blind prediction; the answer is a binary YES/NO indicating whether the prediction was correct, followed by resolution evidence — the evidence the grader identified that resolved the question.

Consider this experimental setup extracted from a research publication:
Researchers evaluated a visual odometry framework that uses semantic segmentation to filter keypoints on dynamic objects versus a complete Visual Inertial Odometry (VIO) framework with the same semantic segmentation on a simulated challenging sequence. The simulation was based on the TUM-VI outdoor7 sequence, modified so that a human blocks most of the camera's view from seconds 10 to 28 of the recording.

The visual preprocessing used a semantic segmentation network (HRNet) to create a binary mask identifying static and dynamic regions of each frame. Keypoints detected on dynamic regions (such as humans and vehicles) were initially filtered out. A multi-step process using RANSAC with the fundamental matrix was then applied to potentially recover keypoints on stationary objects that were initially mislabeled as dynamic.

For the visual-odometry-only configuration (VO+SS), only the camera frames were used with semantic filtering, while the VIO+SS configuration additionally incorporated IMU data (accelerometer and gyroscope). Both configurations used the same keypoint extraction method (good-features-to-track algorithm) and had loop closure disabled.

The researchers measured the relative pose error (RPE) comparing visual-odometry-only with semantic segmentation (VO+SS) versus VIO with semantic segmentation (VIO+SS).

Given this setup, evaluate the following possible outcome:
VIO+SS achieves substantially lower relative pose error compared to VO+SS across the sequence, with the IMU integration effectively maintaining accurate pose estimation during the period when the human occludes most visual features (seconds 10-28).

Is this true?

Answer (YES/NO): NO